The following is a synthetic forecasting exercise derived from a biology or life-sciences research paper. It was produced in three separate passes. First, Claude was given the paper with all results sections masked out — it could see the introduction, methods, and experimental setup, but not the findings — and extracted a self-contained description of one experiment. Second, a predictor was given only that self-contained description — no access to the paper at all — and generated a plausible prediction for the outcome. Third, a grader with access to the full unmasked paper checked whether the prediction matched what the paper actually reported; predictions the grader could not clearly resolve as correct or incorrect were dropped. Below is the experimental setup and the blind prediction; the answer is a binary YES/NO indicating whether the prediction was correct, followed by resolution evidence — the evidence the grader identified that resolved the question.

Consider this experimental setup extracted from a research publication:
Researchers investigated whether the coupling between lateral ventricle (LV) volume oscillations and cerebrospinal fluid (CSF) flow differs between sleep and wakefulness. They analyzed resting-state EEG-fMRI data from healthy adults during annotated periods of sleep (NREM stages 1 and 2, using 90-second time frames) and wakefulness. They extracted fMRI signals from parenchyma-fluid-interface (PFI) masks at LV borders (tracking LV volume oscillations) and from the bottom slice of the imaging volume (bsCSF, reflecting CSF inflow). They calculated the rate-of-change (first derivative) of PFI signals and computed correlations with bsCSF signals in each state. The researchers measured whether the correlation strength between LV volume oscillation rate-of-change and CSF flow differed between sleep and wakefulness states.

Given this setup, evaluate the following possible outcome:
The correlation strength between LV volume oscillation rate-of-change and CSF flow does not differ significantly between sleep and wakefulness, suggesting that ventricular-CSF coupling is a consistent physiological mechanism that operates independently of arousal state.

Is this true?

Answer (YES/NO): NO